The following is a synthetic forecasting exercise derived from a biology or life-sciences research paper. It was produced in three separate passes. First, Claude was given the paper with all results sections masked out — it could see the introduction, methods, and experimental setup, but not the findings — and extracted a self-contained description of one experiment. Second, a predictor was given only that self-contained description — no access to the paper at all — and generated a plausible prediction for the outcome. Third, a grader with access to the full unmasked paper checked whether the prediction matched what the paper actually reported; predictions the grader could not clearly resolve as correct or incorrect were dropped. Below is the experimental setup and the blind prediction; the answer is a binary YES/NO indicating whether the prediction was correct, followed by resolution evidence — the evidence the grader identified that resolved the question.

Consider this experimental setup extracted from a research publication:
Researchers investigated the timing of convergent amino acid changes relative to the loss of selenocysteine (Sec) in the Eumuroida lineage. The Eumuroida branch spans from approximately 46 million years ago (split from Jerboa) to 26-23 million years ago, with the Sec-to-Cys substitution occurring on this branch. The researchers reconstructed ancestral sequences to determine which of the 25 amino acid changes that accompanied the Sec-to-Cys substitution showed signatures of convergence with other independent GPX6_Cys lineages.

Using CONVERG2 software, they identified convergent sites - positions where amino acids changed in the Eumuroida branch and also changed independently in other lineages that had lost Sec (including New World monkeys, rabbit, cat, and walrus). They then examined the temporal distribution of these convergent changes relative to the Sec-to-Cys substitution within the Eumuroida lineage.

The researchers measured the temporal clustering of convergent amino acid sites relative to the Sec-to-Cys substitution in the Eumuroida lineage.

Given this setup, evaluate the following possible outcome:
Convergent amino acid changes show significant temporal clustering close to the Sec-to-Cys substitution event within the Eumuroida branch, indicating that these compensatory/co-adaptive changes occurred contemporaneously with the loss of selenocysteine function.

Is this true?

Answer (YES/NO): YES